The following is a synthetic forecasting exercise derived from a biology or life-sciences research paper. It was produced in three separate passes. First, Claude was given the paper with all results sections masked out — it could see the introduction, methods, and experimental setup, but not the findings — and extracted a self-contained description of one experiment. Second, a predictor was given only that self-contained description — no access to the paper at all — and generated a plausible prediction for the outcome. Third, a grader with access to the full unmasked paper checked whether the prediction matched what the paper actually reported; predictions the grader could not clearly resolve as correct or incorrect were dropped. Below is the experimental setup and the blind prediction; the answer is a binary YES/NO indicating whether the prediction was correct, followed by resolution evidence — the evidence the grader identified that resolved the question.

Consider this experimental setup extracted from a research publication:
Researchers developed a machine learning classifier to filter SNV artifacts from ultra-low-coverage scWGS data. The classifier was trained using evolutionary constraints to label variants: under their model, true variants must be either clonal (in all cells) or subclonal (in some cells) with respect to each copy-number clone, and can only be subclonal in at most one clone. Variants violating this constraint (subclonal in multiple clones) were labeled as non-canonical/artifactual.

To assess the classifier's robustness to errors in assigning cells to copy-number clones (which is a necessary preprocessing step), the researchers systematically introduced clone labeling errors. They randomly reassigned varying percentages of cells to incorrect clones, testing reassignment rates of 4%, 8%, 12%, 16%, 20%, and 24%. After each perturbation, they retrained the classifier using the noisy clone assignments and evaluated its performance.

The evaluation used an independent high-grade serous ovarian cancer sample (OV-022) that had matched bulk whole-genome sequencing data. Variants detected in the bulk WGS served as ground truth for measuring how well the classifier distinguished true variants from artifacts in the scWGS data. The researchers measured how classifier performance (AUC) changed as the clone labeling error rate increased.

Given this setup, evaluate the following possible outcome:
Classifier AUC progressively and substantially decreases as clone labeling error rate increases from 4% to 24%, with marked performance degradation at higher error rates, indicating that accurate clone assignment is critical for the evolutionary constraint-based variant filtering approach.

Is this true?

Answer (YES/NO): NO